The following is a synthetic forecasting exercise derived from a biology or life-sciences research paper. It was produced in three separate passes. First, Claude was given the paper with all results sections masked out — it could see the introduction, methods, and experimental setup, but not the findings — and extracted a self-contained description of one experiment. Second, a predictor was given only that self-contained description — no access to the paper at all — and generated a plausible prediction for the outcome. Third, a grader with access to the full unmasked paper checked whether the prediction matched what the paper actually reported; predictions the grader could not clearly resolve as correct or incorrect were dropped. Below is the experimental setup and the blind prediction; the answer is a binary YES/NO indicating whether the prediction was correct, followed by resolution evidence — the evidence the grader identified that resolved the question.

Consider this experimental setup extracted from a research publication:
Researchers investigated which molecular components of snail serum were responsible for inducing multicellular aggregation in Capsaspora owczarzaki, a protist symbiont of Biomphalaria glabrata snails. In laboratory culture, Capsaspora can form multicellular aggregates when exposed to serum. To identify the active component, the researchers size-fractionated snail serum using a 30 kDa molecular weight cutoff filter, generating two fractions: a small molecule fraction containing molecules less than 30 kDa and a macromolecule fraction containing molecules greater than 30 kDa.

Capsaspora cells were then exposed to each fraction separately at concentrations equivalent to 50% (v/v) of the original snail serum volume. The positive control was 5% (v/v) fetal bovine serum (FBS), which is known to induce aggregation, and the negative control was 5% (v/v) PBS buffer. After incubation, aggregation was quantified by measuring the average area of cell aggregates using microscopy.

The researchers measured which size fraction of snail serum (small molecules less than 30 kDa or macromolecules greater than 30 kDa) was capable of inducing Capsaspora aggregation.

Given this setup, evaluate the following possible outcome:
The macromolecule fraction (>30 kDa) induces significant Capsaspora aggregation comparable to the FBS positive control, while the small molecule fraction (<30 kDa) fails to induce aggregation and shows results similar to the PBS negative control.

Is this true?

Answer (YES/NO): YES